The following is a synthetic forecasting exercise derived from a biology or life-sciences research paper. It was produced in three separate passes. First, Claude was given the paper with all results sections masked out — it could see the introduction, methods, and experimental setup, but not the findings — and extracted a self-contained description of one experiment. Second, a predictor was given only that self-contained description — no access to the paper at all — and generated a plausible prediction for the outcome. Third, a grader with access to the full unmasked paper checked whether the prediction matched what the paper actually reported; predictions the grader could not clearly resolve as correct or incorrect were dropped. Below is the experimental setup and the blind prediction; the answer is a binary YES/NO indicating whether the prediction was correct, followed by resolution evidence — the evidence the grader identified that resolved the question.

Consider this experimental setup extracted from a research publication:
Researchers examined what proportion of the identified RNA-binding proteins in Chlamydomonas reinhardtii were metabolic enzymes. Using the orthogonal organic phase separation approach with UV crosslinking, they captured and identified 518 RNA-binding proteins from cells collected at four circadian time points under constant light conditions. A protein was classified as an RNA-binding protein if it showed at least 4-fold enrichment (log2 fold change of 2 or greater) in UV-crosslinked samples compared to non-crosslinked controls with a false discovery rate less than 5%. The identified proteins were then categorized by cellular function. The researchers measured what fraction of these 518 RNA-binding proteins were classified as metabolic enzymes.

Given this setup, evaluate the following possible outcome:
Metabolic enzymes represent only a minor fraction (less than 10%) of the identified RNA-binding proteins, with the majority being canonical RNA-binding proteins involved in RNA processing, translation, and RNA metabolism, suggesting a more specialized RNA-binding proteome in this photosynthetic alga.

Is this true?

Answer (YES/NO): NO